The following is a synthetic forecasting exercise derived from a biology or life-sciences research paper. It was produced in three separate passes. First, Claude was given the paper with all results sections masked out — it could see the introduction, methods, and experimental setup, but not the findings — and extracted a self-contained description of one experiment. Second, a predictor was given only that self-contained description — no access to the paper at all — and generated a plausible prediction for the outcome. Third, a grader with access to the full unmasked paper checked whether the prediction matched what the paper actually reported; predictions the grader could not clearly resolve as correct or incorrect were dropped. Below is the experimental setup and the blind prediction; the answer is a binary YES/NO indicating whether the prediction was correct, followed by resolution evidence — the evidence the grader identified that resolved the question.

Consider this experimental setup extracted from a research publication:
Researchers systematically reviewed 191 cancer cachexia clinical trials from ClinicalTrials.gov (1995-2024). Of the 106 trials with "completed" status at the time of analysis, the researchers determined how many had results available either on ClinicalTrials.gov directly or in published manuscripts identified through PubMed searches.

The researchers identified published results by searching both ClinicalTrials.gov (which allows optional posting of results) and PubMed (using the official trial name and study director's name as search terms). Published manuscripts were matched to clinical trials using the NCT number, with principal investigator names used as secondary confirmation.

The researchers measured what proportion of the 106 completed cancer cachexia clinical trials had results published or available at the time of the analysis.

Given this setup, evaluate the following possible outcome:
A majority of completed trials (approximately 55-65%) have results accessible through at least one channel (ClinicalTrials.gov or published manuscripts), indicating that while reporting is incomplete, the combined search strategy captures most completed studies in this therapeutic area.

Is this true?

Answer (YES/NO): NO